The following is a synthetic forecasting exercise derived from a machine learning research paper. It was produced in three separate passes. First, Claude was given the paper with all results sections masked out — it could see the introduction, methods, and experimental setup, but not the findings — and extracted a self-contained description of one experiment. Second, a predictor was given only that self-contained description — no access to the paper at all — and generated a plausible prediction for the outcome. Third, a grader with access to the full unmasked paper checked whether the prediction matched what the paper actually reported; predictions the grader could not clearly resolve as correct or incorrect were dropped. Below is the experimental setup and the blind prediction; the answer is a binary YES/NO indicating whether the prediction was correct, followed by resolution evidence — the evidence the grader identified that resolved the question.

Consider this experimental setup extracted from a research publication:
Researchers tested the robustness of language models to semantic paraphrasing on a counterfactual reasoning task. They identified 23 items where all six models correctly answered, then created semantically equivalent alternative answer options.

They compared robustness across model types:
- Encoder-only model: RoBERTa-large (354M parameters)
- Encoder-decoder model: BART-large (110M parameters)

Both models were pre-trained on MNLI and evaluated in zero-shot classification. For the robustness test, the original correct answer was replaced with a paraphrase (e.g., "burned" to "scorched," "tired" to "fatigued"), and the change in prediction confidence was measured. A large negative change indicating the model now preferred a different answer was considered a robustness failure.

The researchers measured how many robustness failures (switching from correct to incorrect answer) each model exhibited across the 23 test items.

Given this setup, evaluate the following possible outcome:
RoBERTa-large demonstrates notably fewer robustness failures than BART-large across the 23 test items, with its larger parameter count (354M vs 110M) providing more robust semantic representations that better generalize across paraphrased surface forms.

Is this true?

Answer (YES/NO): NO